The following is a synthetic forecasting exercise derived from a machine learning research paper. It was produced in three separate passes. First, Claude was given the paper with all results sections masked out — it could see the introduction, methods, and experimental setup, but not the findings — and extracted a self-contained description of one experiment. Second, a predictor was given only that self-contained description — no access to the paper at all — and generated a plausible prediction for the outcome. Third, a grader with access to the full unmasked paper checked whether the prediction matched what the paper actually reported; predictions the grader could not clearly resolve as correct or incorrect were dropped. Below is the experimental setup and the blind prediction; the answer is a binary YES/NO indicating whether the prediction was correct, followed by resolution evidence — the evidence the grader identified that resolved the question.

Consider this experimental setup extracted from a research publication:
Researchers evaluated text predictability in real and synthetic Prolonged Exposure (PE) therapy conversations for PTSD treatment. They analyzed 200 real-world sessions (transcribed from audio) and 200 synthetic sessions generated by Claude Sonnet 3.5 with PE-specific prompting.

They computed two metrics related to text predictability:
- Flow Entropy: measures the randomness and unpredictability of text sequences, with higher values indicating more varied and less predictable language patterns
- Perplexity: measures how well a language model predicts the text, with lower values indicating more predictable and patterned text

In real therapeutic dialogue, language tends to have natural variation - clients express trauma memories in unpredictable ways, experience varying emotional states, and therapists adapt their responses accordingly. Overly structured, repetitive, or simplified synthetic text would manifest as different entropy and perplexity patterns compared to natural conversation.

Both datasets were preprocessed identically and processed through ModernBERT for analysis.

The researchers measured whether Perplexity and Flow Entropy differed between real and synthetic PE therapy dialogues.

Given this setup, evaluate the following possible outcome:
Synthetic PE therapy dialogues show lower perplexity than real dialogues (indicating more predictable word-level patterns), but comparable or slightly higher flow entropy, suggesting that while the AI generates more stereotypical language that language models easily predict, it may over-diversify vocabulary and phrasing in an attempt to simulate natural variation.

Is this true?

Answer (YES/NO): NO